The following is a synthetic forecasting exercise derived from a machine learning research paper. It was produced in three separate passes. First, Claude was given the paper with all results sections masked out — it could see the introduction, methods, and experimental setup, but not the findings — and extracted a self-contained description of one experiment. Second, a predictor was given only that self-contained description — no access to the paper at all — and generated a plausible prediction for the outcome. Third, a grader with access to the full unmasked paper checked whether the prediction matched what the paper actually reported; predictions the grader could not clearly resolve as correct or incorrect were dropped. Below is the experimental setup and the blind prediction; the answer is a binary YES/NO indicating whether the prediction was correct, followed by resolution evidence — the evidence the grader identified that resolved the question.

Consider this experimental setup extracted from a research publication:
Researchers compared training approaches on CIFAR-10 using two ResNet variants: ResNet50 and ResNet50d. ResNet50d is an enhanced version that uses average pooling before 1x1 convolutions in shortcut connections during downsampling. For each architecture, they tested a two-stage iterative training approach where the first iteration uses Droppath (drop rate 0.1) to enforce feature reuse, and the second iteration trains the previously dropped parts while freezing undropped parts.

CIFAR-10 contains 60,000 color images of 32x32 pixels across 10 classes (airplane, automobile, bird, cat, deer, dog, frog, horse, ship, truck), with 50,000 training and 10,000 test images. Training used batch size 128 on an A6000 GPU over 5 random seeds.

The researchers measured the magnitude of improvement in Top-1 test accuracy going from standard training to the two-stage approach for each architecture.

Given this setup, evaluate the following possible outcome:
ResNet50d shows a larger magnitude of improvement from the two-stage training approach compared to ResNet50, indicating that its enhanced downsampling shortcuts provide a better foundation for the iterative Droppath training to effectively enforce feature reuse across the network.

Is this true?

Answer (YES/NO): YES